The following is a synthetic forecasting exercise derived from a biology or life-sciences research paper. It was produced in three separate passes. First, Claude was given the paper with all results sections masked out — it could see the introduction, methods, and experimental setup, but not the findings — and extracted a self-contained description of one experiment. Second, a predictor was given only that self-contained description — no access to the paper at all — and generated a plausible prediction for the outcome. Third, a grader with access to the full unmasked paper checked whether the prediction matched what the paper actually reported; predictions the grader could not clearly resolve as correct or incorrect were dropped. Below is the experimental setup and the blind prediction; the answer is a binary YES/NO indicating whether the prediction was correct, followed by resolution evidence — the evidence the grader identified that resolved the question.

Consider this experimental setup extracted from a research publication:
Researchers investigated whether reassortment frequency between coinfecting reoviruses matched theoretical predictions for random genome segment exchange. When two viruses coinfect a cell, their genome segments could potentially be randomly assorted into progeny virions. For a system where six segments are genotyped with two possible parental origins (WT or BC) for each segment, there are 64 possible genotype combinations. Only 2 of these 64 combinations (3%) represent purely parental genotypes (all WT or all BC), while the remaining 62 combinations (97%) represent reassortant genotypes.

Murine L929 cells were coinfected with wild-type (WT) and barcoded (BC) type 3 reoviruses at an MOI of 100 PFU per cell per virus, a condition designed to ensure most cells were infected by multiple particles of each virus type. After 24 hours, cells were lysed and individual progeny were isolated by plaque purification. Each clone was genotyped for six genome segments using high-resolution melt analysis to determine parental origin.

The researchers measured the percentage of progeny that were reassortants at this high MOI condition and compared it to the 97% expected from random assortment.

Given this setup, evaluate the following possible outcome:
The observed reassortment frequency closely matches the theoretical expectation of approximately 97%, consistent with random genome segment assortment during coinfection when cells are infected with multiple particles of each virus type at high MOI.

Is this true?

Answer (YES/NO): NO